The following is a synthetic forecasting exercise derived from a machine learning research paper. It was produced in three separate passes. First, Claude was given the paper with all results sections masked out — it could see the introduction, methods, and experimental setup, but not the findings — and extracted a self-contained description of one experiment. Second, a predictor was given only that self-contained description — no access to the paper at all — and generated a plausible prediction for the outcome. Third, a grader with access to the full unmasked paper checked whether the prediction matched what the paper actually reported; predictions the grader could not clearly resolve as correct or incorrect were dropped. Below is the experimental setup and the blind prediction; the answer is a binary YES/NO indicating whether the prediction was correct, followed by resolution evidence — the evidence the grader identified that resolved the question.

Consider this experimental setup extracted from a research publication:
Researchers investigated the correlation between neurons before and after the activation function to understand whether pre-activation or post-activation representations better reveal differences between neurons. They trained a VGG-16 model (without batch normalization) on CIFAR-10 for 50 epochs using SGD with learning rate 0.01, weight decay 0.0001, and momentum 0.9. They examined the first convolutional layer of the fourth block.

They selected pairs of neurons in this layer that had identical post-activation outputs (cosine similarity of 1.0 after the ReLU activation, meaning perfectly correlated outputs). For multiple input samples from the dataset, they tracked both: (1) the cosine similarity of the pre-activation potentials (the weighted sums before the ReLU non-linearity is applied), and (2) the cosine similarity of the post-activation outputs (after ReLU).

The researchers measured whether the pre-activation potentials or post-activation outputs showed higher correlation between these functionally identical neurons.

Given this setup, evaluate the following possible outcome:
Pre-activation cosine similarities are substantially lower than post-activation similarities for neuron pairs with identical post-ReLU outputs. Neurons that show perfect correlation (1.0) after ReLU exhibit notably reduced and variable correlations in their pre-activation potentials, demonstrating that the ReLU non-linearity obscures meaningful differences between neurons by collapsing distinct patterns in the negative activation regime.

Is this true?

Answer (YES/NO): YES